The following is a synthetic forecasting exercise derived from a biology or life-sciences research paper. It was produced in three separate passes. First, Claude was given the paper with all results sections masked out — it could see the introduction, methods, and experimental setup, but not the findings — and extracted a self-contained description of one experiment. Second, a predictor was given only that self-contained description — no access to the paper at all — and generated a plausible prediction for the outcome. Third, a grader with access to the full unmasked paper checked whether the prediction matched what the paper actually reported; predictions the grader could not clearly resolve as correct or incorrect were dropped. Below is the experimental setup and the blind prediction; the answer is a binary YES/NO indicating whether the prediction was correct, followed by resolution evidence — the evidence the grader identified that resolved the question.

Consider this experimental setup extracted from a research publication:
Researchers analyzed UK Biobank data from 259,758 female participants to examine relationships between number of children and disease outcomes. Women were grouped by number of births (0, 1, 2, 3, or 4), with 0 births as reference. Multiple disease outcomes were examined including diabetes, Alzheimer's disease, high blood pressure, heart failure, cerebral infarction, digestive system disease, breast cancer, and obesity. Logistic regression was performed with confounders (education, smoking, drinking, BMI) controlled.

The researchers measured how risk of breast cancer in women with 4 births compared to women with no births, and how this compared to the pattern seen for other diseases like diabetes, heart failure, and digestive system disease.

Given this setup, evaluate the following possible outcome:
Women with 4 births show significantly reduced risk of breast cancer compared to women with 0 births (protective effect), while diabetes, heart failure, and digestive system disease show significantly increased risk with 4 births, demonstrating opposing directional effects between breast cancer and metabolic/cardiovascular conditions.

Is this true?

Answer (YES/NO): YES